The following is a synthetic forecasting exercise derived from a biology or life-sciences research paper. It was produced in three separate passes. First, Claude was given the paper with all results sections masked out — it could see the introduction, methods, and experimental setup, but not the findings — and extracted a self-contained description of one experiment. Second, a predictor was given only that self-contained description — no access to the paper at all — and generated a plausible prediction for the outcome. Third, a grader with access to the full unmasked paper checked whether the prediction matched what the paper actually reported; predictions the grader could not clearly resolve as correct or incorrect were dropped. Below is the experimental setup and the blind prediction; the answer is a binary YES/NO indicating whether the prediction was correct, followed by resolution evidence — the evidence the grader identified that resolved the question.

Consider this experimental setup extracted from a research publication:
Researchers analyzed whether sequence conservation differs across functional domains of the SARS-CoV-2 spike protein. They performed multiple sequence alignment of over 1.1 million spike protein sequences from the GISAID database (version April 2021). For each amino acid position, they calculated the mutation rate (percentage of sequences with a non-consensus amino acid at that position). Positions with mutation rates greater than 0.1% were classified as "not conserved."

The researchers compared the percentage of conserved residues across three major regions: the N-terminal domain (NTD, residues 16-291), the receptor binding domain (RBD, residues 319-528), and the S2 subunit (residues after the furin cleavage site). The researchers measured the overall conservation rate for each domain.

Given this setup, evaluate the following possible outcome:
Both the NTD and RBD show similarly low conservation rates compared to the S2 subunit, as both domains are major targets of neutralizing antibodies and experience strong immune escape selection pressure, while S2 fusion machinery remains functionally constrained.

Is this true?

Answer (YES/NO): NO